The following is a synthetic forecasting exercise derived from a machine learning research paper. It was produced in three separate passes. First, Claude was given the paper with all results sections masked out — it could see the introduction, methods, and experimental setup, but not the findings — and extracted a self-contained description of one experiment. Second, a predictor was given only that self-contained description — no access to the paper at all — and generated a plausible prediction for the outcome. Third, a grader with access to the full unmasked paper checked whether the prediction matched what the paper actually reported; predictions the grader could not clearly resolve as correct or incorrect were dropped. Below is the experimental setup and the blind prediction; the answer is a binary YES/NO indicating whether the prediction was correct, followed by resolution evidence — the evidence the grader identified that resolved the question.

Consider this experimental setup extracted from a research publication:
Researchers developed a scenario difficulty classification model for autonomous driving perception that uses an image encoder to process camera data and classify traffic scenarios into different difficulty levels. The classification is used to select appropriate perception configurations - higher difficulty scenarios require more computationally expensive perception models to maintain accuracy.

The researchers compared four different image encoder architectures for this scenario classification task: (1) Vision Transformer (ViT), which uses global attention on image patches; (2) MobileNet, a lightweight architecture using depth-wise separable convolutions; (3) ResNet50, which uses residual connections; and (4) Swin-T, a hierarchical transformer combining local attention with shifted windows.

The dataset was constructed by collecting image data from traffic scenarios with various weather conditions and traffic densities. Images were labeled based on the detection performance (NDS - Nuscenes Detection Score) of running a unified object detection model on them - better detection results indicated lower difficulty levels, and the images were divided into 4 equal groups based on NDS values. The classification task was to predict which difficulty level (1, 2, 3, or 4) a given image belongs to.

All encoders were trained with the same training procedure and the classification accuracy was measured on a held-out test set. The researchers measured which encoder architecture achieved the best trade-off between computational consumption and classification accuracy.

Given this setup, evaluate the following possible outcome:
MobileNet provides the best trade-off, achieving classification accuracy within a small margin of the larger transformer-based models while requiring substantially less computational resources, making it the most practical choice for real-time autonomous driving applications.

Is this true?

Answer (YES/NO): NO